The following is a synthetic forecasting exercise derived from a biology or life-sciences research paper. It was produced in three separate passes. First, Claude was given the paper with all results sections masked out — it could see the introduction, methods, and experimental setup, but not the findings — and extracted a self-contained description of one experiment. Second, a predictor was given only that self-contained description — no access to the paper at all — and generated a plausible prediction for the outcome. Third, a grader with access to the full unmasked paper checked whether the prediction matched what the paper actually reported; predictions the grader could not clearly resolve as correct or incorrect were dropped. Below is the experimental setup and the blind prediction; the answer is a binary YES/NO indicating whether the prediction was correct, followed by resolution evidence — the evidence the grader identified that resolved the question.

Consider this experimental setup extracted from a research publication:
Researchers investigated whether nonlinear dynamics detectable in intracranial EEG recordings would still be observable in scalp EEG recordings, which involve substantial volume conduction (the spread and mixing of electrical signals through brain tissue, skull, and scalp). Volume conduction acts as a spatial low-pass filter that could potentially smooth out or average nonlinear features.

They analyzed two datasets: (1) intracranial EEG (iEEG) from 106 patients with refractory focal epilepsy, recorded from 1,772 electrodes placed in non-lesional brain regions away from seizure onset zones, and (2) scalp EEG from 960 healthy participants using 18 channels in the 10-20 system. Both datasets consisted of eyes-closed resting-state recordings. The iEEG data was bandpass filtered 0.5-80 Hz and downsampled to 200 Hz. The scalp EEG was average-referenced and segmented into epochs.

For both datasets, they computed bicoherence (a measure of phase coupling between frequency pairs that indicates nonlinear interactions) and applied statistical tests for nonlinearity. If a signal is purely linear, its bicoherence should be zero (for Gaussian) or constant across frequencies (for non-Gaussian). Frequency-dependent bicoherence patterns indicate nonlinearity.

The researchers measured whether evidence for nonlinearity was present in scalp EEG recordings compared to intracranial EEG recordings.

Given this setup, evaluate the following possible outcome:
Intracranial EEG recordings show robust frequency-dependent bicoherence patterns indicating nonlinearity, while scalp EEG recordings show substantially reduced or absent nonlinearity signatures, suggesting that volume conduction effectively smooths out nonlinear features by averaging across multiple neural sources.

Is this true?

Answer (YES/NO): NO